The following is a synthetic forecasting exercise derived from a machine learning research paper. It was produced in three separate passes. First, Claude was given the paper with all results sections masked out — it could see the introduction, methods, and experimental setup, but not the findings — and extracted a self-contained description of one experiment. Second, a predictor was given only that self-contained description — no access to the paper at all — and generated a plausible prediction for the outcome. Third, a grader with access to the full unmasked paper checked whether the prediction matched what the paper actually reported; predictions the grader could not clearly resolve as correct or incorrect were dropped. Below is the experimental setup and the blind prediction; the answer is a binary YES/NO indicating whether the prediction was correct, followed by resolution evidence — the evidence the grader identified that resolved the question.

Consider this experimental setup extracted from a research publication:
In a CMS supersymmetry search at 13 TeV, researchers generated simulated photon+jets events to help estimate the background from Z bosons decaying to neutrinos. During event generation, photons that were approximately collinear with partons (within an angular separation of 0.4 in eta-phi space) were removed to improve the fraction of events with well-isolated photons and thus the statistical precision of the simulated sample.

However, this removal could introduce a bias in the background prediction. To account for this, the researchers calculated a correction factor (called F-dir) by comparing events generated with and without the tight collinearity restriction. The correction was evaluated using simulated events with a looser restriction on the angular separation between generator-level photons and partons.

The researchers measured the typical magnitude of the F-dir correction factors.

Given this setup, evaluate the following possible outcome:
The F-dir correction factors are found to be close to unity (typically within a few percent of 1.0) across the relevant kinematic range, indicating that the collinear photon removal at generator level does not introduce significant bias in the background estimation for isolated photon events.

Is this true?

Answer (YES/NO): NO